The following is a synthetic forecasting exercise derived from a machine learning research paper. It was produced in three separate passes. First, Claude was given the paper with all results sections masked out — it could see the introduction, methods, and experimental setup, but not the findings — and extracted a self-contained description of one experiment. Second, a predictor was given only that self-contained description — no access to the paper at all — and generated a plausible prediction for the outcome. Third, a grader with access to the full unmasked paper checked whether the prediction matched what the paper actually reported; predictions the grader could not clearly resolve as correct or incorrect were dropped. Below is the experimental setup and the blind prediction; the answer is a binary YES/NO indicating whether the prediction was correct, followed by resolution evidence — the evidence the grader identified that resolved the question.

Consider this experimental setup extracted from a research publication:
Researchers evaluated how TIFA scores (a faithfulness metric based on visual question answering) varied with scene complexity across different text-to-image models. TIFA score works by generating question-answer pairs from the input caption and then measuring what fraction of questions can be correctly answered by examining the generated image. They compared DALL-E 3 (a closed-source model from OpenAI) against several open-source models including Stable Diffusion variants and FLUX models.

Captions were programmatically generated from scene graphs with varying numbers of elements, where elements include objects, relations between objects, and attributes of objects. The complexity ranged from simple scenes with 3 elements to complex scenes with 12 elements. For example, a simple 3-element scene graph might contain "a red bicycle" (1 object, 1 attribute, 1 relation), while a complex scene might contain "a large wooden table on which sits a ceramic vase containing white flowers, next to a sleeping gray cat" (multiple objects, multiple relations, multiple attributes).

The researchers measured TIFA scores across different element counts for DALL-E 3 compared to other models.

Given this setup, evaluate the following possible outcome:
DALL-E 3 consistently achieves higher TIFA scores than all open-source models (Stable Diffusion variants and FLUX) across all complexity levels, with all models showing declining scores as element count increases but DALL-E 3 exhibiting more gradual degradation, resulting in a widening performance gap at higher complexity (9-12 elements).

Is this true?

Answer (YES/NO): NO